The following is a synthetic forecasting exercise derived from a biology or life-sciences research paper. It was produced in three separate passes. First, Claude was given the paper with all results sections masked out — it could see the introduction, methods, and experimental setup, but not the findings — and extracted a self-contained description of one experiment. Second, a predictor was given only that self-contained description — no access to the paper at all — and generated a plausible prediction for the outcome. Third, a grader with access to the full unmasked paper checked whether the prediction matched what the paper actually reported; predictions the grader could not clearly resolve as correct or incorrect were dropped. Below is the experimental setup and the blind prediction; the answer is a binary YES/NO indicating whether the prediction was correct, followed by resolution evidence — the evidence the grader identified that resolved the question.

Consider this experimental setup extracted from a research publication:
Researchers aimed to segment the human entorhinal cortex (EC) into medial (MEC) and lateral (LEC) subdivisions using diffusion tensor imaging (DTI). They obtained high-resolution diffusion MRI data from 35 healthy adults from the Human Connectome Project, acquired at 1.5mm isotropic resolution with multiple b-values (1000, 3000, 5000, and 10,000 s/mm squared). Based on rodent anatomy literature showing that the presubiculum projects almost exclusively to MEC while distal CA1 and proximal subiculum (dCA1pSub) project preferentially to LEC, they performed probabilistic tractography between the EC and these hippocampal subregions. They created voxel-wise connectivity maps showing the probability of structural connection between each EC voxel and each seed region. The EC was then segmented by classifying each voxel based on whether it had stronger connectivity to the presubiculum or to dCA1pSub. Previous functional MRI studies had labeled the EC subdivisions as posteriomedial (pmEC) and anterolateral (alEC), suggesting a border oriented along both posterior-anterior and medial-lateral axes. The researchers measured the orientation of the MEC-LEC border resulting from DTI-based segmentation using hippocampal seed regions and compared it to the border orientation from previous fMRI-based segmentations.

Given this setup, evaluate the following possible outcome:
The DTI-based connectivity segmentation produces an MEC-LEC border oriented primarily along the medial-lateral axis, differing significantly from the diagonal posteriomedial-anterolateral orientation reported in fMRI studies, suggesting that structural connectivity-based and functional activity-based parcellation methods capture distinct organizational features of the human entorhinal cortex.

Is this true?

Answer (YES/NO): NO